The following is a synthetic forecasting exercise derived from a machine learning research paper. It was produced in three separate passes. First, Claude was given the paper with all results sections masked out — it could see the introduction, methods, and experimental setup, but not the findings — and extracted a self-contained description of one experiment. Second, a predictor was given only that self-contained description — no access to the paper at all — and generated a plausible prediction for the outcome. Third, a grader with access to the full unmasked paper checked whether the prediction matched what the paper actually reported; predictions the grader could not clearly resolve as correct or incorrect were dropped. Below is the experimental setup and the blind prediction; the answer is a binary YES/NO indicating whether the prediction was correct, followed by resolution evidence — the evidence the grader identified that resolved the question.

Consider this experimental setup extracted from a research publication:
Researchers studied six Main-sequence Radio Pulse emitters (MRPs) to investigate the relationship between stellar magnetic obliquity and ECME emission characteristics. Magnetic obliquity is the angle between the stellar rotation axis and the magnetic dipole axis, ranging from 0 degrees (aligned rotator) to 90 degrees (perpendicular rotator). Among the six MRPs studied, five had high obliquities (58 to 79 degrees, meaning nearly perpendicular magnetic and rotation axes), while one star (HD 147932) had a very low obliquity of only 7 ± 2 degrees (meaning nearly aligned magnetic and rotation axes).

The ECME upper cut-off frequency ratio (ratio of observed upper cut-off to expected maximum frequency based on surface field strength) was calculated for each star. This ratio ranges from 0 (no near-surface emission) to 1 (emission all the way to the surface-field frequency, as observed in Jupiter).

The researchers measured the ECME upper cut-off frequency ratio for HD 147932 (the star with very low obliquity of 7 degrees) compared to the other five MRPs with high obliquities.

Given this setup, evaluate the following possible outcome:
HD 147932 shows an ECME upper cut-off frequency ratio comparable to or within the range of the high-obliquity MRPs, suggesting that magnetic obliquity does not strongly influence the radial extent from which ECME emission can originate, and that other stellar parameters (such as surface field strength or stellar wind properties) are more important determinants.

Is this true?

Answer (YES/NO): YES